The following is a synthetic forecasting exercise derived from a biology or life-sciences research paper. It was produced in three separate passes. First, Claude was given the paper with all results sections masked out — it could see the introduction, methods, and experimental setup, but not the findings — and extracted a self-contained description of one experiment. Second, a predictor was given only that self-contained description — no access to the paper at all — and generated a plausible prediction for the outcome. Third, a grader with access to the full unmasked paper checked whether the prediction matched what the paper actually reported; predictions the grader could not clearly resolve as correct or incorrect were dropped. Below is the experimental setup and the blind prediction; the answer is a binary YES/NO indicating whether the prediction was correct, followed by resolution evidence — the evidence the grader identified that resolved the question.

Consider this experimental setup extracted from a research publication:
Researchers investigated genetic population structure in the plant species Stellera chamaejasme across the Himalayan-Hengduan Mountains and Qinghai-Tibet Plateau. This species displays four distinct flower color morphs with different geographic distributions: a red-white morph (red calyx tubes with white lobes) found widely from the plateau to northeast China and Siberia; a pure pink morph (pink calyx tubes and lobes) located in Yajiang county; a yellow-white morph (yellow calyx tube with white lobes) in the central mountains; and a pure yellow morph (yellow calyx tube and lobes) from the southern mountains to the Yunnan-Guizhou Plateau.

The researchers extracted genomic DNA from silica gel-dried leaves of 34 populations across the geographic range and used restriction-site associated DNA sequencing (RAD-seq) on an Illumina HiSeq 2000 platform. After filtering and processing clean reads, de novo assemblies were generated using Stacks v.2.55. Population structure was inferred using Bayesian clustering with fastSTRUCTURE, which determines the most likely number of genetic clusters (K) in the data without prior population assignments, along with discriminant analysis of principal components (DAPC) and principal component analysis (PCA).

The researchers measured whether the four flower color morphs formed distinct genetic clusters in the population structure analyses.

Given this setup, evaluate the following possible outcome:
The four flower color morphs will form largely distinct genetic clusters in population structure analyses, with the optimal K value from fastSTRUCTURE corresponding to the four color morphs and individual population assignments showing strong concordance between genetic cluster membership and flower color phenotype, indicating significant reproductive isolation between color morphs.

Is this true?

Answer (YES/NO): YES